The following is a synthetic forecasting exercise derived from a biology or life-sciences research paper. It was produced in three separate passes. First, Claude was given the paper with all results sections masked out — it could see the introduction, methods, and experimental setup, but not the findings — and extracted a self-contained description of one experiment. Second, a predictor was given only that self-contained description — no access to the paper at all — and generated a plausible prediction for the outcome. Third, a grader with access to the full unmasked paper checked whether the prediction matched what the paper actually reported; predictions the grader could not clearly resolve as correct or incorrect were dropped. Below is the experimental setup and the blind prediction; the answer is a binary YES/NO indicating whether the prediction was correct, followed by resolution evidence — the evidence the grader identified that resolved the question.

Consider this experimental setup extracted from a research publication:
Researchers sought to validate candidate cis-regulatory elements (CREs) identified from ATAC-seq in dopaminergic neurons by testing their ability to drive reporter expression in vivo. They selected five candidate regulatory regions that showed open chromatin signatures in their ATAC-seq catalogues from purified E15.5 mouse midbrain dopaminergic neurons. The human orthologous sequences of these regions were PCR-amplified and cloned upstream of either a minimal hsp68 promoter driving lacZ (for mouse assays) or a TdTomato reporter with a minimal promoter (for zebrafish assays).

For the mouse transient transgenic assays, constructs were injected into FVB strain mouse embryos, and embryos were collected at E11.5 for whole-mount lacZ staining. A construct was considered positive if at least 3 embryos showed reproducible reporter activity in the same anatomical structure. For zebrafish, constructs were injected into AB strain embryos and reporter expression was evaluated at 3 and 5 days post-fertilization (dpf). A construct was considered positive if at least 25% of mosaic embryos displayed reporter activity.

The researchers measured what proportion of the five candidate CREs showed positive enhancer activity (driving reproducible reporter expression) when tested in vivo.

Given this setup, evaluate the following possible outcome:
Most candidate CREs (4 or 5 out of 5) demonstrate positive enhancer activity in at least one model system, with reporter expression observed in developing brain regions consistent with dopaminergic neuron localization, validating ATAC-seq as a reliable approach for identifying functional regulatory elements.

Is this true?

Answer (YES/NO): YES